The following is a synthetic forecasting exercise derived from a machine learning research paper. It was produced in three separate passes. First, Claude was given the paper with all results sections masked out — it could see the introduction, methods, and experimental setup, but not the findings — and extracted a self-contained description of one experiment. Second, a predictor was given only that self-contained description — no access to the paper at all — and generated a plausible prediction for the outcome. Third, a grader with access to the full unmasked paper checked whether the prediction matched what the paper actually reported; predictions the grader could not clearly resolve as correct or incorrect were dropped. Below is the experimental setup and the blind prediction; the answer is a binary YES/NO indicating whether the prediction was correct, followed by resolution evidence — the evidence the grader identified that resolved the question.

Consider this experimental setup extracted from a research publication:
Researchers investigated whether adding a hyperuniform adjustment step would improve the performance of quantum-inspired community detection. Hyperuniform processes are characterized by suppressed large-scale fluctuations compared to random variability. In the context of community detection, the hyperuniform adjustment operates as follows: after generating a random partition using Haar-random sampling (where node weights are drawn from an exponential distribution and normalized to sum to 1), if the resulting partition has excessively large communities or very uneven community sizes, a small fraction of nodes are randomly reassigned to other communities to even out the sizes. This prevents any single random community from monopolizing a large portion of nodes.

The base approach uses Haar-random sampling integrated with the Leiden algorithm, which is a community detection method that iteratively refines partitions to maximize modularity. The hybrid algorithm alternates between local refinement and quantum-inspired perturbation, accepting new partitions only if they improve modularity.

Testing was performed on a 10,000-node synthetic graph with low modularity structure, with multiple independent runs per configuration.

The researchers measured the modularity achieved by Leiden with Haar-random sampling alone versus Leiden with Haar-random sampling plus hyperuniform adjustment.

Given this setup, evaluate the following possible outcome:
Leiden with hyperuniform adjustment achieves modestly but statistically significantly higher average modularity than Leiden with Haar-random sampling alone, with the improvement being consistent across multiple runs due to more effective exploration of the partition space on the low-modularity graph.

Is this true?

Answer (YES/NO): NO